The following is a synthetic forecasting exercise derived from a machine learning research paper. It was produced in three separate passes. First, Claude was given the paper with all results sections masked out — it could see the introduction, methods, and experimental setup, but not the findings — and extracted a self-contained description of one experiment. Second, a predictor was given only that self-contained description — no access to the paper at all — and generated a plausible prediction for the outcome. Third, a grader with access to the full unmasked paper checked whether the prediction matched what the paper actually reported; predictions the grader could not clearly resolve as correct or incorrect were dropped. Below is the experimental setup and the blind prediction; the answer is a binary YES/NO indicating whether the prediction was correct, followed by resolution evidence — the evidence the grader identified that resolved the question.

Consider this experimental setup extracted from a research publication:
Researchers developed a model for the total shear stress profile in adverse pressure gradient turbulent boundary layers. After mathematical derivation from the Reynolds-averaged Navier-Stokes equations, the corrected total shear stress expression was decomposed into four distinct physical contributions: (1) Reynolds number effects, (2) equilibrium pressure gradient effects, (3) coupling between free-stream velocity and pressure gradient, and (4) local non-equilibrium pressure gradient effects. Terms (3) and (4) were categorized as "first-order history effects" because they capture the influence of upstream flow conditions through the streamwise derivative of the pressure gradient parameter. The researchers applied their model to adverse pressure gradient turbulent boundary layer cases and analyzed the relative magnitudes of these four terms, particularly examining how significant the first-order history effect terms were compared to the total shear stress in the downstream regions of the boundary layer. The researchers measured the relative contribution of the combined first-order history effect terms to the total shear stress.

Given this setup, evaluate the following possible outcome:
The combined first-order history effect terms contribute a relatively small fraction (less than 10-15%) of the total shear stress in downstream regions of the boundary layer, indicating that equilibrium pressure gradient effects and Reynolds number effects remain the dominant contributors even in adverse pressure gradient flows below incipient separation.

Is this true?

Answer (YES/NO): NO